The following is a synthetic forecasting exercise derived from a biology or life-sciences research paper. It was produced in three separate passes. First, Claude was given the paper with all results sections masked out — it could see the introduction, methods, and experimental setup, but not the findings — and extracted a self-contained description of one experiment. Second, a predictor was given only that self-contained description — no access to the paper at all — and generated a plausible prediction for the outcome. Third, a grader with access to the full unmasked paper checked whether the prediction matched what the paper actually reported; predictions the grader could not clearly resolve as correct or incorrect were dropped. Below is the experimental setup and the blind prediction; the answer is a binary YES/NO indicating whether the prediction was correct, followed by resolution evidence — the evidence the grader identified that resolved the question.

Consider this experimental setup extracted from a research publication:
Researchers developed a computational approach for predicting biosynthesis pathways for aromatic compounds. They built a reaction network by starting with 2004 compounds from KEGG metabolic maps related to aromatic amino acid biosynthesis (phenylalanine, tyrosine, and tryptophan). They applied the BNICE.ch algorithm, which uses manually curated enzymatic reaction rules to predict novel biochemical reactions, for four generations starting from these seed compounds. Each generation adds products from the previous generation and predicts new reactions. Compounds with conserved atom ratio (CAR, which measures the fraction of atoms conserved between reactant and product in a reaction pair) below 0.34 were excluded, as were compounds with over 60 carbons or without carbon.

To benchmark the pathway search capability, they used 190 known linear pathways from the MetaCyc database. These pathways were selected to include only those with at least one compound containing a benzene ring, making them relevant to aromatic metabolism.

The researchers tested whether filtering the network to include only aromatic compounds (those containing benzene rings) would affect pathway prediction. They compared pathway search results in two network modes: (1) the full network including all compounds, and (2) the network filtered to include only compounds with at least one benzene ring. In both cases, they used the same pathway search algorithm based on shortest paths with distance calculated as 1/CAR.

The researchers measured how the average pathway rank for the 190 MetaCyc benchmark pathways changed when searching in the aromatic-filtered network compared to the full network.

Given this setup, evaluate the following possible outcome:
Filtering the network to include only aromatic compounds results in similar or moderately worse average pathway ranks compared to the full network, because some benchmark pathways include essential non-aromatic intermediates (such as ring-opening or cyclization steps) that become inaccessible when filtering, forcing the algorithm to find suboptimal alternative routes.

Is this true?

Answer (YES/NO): NO